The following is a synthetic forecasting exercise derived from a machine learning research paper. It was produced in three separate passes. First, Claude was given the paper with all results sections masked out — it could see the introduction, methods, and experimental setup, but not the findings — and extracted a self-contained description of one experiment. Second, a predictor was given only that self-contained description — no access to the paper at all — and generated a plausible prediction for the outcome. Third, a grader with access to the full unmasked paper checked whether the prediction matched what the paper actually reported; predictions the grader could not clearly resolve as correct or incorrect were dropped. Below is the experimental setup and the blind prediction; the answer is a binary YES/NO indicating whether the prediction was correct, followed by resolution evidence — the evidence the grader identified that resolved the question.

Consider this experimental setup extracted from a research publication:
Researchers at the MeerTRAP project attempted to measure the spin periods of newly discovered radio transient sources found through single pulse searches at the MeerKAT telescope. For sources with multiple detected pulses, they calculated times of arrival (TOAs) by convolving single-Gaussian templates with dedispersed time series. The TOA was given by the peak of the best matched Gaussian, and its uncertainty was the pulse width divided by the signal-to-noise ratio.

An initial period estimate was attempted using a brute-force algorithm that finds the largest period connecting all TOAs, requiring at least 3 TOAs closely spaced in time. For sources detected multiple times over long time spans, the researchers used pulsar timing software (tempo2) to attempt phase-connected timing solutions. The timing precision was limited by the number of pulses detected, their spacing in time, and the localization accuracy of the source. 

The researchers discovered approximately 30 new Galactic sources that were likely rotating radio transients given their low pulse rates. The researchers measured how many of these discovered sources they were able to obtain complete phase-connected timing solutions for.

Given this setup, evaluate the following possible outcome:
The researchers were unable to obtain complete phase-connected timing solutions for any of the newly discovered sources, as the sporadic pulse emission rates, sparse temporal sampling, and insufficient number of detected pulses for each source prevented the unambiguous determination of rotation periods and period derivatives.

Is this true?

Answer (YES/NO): NO